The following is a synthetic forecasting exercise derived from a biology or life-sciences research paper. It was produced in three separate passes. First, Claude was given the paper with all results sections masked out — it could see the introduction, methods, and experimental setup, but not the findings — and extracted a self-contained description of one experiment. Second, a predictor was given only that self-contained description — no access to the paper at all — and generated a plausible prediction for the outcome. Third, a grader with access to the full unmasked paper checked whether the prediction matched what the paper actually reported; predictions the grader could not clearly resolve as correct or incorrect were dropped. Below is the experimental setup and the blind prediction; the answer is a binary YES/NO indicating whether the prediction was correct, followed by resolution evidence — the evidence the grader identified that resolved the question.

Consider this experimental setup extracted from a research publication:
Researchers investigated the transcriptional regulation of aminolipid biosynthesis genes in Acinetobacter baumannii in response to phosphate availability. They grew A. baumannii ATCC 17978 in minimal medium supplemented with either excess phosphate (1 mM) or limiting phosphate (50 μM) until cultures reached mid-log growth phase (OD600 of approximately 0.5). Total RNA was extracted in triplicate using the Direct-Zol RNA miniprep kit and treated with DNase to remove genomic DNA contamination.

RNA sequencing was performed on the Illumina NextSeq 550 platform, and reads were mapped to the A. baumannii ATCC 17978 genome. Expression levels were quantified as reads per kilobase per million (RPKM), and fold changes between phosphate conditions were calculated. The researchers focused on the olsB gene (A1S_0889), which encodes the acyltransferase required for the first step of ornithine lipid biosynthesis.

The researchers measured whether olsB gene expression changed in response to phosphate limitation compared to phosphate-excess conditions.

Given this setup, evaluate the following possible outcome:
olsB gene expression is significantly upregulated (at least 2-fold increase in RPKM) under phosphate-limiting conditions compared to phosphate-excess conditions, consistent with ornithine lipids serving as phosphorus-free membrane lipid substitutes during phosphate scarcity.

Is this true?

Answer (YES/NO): YES